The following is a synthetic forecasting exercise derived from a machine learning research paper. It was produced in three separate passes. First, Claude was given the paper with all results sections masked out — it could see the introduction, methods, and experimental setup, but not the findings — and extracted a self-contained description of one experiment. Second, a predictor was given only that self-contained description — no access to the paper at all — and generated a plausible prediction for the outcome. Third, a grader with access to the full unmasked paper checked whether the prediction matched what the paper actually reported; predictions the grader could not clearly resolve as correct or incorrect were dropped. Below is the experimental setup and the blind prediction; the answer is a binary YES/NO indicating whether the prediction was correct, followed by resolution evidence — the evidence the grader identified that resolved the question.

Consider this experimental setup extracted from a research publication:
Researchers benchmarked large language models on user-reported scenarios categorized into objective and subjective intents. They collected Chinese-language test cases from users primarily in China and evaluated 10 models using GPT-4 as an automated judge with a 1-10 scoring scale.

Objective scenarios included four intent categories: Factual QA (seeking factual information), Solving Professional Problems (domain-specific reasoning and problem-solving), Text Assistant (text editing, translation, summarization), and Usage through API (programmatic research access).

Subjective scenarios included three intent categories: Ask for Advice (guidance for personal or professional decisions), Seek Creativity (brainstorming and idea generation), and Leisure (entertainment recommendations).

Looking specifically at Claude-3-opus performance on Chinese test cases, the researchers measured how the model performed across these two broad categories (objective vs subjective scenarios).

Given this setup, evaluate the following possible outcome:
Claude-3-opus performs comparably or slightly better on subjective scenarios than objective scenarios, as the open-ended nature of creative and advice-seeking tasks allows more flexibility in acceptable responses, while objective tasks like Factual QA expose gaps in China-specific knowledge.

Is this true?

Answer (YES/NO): NO